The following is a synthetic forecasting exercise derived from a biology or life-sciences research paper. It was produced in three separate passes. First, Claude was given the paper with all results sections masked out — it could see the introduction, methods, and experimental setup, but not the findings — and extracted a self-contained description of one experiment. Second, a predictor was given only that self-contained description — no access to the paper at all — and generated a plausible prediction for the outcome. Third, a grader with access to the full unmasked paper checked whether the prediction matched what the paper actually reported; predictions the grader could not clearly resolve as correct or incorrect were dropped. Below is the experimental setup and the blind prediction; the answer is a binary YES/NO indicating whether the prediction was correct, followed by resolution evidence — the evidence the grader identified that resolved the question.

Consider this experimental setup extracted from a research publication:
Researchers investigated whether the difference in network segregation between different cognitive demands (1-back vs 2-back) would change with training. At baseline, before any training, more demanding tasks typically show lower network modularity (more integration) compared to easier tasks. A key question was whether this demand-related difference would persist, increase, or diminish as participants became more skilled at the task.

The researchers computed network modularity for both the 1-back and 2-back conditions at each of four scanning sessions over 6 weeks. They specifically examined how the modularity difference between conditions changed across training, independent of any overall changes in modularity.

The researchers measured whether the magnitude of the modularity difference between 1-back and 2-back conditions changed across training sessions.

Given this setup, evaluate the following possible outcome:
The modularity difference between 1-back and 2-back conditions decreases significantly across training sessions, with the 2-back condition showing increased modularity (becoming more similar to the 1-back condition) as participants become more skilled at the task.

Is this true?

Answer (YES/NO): NO